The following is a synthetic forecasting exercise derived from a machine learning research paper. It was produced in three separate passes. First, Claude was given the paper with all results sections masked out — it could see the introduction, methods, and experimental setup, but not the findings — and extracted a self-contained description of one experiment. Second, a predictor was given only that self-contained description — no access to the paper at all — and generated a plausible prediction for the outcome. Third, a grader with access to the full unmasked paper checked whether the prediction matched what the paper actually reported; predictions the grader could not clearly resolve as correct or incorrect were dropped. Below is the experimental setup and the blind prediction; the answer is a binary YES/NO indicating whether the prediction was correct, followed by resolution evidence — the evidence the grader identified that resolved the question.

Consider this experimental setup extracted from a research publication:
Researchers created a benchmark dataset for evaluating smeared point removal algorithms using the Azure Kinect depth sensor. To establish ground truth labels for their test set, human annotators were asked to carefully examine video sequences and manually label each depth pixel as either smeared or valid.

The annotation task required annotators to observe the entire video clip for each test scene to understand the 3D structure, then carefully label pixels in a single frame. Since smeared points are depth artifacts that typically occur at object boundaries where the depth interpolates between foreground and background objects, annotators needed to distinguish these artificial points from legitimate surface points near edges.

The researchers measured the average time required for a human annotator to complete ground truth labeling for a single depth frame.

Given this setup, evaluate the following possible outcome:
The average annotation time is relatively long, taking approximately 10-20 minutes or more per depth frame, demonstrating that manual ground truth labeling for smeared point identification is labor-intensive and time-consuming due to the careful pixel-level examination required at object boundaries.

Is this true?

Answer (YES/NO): NO